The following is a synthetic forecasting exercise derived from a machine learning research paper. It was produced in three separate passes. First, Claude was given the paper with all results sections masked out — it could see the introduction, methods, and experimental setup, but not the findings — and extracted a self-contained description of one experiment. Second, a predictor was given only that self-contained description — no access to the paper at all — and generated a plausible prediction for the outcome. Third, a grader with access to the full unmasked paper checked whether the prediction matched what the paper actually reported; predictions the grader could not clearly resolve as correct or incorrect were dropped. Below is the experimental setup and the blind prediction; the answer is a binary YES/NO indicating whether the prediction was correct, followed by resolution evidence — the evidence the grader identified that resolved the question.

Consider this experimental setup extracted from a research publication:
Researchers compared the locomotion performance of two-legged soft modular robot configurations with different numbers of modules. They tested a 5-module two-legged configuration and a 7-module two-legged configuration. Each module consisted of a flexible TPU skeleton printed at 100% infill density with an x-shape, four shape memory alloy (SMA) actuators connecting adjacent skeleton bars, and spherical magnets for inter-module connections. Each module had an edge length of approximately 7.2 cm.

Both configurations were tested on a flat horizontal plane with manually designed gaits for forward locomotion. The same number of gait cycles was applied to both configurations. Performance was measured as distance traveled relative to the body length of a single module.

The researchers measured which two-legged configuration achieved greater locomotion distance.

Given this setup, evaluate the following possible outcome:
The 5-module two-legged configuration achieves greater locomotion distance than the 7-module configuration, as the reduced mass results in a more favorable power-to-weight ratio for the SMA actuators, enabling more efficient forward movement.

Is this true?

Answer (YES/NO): YES